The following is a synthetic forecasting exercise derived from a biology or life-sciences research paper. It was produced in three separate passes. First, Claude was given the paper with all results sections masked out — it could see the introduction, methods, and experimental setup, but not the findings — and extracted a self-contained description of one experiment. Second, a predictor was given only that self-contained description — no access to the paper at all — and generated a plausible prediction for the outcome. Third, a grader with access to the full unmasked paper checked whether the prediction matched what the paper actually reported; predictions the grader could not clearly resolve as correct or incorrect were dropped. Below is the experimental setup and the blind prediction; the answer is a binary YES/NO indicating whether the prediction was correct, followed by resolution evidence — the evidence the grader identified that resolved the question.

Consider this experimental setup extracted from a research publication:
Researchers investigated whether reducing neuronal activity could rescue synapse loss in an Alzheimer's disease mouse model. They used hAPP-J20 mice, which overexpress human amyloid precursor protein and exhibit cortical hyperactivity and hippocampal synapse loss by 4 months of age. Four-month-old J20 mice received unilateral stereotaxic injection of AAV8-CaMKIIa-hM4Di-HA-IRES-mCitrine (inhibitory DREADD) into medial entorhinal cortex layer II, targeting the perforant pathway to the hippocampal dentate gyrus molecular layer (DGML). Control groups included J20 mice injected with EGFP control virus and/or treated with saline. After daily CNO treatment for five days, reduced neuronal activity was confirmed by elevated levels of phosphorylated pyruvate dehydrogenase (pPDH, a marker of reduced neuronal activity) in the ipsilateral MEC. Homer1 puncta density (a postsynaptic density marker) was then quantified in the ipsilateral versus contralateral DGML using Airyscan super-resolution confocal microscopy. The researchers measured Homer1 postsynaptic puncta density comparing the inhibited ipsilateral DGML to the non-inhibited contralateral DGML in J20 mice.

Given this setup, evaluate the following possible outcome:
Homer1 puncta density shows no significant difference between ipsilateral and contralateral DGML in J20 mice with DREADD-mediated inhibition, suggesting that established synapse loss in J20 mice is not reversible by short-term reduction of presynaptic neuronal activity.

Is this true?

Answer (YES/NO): NO